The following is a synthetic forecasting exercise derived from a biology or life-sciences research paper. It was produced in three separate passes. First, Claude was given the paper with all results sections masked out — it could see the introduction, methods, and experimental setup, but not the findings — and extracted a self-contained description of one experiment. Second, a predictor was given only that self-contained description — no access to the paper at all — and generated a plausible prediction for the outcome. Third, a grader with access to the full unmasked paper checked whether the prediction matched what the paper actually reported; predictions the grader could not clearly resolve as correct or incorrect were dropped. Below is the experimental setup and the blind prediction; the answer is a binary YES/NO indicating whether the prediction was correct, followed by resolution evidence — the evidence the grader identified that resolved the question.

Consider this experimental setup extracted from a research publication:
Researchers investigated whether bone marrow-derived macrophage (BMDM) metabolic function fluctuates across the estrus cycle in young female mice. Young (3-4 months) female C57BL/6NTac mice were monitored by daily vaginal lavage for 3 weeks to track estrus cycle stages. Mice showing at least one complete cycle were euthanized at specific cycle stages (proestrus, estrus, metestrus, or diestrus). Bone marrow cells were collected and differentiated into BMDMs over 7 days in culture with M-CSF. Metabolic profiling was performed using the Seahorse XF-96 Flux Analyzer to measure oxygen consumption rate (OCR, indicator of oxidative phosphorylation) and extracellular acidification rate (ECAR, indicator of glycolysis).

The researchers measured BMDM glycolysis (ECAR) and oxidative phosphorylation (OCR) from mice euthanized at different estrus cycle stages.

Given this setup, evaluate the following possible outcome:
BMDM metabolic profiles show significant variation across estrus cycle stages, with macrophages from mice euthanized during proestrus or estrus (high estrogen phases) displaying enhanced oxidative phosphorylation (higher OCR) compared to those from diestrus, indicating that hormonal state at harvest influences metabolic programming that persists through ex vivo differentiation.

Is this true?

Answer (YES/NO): NO